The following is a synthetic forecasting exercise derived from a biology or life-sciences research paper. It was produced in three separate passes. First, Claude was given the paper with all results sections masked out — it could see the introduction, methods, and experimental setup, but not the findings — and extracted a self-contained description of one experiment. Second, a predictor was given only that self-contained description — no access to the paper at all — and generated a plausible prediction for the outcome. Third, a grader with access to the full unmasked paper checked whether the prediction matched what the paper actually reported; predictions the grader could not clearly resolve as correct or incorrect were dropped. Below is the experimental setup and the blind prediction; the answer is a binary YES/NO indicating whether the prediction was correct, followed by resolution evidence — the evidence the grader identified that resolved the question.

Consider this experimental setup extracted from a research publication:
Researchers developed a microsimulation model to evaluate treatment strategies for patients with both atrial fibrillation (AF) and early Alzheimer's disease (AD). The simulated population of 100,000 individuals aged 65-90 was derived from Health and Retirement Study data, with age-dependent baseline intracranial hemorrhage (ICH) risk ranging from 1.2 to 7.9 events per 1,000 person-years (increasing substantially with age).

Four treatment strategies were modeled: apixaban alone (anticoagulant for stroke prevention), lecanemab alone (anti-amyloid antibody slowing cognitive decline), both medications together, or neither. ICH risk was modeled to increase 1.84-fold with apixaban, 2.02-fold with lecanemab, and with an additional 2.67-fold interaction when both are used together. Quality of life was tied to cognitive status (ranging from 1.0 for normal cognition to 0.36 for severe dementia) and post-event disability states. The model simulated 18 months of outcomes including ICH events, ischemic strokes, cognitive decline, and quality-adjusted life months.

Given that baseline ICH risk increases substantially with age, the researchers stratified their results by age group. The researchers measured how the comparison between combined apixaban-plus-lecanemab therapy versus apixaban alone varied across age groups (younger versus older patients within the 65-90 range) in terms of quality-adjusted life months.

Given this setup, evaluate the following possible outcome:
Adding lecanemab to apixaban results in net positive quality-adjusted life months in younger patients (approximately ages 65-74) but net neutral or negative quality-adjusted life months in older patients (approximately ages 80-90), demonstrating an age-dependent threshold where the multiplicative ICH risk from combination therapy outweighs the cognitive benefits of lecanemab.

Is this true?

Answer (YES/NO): NO